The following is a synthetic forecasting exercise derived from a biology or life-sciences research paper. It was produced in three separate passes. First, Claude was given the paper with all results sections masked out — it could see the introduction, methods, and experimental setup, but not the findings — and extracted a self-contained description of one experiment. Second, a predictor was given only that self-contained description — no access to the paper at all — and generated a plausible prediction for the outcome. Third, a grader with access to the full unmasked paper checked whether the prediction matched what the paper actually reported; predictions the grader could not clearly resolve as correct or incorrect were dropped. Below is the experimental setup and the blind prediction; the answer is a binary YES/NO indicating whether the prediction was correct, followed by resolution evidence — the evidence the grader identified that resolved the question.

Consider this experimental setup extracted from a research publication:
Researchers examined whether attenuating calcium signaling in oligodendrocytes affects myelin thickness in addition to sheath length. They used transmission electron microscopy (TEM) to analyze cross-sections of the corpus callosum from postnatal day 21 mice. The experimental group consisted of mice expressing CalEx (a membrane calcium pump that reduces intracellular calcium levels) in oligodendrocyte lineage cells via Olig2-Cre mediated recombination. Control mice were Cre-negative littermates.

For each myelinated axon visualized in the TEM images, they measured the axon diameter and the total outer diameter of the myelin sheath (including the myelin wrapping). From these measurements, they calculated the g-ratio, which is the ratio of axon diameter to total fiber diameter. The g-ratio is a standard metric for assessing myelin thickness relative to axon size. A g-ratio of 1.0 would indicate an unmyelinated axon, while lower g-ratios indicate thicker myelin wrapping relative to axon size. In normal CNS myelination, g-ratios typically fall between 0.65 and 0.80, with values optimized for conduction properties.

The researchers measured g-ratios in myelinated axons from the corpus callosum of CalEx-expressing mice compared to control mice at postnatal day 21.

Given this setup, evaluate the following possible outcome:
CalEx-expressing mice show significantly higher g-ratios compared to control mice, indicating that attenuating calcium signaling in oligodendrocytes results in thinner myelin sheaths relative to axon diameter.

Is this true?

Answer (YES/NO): NO